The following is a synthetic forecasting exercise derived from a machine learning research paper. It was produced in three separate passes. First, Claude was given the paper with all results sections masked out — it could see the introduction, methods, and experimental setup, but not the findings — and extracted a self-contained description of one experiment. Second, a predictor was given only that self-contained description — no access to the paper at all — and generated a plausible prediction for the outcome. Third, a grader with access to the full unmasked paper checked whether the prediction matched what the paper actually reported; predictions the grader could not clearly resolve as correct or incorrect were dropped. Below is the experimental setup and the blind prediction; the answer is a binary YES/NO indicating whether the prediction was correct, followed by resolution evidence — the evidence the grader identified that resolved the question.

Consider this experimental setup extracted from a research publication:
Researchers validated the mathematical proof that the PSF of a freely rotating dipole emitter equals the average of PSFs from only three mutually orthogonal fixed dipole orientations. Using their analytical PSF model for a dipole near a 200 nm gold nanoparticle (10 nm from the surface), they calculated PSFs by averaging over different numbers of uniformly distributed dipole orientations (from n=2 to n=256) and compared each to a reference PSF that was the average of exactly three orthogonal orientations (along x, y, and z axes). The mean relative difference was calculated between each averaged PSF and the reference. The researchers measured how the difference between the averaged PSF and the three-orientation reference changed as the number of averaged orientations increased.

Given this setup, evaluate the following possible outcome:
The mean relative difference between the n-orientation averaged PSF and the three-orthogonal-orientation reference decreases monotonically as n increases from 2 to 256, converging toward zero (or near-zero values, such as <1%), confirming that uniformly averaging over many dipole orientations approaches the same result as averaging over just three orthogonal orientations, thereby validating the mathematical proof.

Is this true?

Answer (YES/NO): YES